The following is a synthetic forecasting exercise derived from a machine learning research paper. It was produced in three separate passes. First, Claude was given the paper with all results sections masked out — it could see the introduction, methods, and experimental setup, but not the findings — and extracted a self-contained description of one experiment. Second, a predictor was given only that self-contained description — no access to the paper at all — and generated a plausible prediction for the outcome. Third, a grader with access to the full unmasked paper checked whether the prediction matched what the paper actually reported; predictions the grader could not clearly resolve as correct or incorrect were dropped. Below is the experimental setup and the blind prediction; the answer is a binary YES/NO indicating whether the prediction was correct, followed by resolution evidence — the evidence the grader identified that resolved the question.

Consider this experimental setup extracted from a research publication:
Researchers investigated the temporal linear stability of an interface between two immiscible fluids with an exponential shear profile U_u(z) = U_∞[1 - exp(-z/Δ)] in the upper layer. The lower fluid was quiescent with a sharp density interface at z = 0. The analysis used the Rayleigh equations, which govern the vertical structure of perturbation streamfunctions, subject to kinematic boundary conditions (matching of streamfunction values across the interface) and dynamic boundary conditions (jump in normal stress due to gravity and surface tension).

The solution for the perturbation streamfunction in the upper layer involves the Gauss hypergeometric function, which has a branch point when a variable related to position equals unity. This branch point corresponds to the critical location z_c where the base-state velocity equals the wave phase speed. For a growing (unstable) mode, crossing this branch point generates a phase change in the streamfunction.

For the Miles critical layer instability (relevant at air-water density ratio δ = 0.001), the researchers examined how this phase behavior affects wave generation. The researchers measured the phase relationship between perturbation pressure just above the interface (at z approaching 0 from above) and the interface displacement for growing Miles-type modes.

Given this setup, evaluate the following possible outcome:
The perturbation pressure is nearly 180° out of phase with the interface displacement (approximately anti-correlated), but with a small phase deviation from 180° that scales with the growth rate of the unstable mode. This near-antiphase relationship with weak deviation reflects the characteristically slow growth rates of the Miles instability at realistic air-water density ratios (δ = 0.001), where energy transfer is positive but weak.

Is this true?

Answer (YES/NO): NO